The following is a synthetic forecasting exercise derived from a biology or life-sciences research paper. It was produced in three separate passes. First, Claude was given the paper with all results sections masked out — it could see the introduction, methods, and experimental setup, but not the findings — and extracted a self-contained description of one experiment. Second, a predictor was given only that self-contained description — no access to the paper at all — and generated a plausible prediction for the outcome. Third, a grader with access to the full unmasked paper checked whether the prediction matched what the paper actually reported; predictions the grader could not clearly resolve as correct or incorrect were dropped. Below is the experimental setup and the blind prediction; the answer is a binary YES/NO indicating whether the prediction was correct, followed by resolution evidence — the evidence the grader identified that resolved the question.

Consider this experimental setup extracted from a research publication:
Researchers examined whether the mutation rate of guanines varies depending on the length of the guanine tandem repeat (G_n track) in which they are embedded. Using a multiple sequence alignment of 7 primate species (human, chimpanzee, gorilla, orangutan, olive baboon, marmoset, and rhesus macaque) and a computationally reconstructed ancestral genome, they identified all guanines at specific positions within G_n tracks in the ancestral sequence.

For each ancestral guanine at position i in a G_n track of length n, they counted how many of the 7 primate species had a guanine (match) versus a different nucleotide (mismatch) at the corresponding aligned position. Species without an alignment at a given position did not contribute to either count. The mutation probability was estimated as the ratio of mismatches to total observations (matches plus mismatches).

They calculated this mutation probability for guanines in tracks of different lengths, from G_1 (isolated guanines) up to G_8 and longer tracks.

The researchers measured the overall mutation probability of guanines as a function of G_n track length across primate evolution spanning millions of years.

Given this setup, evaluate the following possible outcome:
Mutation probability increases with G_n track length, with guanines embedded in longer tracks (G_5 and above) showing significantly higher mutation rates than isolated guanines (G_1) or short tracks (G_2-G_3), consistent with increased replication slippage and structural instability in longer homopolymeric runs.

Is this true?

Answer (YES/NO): NO